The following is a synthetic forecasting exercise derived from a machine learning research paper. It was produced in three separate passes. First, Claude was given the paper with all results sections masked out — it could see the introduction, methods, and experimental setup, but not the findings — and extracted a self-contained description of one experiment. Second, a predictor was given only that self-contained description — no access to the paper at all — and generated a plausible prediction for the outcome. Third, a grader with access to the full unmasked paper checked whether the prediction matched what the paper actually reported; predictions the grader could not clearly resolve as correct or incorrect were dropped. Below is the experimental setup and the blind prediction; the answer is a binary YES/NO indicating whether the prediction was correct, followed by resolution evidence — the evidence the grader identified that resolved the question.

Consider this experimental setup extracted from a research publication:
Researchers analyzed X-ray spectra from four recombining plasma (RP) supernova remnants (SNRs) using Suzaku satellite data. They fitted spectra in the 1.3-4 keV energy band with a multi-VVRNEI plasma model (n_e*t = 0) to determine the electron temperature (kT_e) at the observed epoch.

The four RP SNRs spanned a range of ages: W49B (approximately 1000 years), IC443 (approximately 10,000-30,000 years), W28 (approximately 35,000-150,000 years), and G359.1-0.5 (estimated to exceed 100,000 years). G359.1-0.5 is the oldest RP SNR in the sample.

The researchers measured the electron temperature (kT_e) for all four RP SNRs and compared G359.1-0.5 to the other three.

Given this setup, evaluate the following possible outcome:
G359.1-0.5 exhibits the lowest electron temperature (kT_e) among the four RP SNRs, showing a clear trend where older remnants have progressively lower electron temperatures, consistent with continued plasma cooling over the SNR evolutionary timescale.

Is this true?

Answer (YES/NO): YES